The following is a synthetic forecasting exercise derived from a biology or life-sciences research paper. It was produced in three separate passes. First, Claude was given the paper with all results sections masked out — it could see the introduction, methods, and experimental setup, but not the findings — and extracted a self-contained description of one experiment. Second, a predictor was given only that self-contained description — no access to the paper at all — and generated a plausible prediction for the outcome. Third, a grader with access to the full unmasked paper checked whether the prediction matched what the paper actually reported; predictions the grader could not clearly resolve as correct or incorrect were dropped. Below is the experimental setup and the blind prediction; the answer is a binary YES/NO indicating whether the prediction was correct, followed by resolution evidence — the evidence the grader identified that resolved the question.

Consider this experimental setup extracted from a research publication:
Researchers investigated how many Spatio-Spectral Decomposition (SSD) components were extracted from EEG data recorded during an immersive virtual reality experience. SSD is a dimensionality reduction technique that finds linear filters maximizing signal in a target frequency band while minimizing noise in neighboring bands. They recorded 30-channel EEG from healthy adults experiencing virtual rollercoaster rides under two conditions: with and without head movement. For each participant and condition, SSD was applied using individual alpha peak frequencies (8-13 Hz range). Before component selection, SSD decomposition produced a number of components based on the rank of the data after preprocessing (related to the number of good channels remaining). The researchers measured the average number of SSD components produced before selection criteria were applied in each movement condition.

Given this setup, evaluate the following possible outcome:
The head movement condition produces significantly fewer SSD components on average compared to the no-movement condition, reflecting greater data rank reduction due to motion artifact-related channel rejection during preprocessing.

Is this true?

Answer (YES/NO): NO